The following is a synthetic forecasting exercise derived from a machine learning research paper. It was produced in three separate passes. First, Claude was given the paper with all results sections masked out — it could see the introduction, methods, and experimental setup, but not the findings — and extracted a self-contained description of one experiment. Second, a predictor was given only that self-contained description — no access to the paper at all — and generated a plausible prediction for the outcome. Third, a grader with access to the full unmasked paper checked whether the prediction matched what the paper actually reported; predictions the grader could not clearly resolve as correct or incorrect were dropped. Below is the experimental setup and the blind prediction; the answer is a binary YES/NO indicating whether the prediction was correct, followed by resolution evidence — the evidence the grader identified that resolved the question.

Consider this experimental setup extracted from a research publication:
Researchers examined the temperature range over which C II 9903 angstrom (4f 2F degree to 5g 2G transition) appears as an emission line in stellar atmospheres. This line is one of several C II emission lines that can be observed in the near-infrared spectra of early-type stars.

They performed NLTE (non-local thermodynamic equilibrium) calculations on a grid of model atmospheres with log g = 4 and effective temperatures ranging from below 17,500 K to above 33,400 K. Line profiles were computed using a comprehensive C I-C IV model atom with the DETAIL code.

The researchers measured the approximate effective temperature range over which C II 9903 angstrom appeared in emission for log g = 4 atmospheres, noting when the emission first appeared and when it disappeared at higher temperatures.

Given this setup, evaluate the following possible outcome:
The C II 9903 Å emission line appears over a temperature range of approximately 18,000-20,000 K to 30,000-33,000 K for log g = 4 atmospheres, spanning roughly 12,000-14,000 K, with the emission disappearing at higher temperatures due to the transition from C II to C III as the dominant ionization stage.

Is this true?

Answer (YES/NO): NO